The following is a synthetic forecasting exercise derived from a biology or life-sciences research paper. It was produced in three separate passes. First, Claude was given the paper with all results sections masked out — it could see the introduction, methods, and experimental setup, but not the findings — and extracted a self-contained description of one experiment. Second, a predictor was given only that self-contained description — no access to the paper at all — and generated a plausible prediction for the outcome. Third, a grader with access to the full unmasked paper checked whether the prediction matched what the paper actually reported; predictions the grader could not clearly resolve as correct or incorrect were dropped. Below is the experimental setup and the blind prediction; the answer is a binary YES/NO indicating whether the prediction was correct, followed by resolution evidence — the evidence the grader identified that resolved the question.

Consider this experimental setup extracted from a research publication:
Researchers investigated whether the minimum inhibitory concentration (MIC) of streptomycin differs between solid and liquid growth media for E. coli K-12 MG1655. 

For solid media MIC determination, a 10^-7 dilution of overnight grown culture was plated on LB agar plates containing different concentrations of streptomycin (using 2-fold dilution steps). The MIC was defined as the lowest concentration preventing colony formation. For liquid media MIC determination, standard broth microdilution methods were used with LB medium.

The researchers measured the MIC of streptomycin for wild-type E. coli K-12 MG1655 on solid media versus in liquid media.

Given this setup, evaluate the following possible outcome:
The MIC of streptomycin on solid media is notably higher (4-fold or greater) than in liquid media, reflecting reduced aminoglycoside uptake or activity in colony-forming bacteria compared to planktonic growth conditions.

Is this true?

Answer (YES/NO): NO